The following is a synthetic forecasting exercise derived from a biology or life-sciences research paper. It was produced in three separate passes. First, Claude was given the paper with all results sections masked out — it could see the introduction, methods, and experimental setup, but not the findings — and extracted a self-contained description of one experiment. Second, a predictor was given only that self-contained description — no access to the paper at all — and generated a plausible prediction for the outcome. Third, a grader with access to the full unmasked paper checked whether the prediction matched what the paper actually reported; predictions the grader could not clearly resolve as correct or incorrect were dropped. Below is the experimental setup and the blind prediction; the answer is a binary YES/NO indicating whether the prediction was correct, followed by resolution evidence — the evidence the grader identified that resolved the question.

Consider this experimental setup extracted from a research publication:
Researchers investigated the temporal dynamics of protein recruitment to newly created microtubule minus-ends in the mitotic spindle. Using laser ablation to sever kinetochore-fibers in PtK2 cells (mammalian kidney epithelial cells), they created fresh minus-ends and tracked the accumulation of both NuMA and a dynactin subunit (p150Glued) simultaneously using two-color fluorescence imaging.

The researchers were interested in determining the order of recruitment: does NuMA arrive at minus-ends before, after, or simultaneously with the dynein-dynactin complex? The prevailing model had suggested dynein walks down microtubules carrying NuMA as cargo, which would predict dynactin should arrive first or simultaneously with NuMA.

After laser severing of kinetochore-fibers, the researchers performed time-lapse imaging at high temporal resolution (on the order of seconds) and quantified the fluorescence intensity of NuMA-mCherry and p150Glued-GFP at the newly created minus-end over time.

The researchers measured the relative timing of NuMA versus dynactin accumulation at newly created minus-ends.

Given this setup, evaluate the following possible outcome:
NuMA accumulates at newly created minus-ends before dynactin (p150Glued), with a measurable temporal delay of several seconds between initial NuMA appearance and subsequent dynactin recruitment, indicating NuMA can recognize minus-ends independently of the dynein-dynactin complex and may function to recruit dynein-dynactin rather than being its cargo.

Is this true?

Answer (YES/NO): YES